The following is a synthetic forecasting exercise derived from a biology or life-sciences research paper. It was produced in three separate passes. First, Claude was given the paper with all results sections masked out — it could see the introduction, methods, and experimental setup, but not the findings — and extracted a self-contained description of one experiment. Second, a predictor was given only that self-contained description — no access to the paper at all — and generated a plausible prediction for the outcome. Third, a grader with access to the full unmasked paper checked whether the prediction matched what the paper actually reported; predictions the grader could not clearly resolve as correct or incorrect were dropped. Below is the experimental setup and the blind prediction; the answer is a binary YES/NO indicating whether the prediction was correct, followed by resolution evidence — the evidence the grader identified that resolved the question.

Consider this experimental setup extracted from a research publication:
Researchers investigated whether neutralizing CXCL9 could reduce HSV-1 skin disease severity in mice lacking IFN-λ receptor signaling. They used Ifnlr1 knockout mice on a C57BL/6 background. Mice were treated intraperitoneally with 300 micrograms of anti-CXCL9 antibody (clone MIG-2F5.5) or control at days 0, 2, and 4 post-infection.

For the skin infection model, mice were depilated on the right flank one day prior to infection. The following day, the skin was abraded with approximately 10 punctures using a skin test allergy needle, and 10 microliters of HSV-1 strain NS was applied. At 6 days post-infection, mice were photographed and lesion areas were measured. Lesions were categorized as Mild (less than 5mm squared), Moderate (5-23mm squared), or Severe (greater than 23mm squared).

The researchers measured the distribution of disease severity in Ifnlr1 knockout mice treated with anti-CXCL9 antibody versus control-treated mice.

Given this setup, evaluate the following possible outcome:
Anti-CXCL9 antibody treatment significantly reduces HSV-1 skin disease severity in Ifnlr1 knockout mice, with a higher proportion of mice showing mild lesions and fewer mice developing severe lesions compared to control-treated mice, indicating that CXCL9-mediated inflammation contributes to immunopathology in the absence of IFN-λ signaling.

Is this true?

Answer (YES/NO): YES